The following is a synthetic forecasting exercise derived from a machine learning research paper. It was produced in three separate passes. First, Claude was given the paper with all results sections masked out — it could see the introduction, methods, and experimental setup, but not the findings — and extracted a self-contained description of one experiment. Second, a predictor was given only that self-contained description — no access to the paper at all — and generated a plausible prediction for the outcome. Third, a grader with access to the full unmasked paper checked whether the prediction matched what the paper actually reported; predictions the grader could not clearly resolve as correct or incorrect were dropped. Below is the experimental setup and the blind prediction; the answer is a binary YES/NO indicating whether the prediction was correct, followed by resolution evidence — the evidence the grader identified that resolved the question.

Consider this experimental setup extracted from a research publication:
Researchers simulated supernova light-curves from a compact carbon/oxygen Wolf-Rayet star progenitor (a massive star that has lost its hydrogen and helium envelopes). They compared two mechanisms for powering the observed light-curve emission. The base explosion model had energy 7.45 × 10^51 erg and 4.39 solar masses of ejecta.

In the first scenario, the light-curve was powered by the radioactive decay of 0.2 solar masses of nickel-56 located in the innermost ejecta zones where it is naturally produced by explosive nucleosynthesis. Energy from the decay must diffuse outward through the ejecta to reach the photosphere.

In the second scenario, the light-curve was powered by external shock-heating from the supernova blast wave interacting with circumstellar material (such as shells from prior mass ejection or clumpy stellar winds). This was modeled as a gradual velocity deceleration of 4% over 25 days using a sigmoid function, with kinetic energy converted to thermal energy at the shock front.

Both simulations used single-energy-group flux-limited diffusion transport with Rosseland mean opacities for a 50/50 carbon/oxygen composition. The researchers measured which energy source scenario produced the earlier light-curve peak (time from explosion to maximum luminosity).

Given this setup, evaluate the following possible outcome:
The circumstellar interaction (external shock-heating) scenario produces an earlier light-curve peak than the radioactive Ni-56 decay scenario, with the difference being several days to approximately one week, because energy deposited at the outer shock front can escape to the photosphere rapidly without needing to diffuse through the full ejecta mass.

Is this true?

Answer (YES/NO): NO